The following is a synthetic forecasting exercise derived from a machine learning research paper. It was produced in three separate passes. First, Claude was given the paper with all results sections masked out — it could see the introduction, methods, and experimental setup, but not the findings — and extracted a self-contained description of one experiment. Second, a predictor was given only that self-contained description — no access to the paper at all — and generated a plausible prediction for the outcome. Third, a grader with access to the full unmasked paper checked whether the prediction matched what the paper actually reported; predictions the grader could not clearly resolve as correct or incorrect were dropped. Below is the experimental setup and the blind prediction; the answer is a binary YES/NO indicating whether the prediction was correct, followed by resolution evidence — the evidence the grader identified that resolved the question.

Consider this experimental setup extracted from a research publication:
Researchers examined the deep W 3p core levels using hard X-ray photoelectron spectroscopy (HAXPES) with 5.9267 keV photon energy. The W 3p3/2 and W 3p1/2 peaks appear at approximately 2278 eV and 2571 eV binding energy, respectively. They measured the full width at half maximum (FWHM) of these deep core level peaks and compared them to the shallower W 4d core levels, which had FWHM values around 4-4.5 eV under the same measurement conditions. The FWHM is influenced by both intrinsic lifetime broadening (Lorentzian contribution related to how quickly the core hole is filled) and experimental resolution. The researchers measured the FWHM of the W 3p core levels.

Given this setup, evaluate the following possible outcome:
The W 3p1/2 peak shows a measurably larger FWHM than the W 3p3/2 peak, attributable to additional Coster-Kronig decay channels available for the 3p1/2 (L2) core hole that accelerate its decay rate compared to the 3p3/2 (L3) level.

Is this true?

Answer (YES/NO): YES